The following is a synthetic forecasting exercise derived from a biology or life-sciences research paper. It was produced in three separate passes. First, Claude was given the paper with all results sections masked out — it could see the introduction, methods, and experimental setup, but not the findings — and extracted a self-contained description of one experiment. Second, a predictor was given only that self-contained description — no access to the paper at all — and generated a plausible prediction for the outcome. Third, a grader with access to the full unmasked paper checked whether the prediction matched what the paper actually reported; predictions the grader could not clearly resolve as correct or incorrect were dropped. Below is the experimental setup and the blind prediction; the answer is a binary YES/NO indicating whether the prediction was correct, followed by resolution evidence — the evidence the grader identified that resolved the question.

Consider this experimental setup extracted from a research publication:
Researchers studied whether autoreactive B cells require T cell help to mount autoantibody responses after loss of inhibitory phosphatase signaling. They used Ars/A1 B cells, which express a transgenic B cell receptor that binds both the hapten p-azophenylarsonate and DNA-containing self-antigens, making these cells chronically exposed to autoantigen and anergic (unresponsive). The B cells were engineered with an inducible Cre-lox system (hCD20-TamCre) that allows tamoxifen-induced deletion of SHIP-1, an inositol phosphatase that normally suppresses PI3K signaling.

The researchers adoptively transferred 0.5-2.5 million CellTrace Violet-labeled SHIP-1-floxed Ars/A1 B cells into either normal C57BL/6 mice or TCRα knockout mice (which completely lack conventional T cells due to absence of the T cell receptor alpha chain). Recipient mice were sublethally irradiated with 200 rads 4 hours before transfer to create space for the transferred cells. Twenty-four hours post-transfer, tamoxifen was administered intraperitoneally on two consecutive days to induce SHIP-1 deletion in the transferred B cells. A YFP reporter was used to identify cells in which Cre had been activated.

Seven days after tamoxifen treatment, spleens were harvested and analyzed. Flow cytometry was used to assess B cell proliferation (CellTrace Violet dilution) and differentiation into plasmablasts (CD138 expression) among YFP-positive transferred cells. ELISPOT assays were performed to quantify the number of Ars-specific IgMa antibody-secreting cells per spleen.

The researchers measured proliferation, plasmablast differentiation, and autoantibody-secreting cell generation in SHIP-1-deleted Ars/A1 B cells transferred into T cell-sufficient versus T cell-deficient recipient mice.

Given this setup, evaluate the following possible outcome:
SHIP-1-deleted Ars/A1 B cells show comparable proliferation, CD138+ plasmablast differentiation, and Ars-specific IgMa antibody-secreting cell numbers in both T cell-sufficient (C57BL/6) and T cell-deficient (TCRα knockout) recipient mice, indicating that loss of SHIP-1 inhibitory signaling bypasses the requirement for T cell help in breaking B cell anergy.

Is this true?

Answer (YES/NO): NO